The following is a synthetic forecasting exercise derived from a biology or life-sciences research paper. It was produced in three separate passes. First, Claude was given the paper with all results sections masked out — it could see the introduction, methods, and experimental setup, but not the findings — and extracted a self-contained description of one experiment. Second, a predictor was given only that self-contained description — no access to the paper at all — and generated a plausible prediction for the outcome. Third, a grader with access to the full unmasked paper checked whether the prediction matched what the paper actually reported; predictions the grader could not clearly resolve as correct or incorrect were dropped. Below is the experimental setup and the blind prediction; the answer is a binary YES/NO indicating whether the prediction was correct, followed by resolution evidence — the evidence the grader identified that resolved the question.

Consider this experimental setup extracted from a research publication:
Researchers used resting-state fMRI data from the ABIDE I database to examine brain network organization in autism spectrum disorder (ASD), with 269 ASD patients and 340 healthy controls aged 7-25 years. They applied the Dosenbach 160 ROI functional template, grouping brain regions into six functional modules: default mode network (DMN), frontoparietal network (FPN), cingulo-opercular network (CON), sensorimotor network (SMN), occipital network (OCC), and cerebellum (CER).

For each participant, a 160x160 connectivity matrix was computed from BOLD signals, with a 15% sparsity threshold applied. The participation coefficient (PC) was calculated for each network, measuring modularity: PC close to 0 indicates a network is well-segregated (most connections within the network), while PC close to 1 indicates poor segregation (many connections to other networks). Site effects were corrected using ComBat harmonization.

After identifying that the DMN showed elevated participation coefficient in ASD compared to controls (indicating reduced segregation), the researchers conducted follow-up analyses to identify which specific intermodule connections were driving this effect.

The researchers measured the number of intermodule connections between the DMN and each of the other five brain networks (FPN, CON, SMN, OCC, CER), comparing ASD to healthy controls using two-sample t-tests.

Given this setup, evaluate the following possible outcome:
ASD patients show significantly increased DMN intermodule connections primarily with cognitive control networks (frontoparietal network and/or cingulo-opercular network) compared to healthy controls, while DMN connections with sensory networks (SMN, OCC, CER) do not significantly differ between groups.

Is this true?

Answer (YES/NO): YES